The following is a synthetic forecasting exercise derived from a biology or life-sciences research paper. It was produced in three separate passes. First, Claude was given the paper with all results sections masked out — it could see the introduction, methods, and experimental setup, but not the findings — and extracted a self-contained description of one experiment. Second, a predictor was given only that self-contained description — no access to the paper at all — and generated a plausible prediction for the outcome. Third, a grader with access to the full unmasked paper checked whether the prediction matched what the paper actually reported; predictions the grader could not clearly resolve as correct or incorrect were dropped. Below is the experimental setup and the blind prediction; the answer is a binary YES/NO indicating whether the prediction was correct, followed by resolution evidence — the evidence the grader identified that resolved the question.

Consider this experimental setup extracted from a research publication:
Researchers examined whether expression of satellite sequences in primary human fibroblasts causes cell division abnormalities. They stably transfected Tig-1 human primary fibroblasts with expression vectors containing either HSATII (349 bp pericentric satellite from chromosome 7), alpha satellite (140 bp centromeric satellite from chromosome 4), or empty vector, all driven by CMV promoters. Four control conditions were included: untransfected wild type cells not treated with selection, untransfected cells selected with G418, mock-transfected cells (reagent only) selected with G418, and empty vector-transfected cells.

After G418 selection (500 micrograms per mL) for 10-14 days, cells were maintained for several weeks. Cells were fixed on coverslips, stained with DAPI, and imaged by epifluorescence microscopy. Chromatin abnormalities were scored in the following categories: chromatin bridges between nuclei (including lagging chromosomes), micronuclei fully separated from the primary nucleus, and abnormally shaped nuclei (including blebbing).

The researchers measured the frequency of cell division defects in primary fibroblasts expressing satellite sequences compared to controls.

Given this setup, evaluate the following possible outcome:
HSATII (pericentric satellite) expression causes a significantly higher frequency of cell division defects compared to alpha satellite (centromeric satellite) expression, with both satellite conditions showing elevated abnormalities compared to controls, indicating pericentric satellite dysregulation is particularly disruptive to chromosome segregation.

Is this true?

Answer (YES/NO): NO